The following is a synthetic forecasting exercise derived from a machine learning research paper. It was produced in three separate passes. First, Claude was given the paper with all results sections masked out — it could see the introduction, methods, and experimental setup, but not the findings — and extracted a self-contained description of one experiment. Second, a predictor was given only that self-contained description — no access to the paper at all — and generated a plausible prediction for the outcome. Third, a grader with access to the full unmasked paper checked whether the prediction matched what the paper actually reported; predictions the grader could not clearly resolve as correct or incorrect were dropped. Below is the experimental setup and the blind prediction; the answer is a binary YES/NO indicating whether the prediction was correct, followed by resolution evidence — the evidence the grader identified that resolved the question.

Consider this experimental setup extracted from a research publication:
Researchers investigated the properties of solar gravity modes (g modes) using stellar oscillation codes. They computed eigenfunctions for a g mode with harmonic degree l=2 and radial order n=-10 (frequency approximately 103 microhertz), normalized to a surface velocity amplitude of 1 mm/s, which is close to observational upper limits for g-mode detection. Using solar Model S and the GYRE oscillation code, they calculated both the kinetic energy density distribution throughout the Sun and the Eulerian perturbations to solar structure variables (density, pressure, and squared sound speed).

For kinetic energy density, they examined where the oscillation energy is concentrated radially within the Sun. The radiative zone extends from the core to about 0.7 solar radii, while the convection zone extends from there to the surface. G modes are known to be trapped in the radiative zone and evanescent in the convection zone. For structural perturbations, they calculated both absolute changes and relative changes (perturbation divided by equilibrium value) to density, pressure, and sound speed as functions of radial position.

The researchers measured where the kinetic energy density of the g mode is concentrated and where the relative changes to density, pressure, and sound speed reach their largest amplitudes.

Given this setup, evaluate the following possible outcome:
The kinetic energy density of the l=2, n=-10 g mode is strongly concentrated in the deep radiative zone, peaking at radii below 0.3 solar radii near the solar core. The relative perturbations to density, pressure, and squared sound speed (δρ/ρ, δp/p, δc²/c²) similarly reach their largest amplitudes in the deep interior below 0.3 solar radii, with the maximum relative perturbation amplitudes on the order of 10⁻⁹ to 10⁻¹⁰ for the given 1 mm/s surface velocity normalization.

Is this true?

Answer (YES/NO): NO